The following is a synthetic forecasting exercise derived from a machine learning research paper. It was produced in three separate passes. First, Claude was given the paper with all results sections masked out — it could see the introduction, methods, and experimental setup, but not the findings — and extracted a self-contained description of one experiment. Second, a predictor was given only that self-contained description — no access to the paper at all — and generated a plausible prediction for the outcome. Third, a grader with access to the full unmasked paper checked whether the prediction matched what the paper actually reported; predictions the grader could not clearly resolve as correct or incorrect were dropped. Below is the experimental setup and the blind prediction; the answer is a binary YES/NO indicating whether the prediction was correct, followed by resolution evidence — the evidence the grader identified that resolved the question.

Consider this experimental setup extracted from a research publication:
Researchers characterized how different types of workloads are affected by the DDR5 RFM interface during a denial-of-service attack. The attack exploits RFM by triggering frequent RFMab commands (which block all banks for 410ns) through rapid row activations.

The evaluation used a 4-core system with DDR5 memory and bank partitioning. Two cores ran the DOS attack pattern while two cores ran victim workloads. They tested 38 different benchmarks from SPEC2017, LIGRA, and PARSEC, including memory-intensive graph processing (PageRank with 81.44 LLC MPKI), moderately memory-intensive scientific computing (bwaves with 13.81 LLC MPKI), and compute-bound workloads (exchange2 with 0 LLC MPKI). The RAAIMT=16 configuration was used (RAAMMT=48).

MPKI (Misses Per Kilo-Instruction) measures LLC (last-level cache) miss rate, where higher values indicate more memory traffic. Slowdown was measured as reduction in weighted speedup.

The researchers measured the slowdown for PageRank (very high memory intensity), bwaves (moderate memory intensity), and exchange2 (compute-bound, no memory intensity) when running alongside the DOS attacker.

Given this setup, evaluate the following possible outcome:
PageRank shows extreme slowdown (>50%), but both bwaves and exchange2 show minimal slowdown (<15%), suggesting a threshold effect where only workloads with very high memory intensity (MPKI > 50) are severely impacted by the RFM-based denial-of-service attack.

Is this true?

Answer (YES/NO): NO